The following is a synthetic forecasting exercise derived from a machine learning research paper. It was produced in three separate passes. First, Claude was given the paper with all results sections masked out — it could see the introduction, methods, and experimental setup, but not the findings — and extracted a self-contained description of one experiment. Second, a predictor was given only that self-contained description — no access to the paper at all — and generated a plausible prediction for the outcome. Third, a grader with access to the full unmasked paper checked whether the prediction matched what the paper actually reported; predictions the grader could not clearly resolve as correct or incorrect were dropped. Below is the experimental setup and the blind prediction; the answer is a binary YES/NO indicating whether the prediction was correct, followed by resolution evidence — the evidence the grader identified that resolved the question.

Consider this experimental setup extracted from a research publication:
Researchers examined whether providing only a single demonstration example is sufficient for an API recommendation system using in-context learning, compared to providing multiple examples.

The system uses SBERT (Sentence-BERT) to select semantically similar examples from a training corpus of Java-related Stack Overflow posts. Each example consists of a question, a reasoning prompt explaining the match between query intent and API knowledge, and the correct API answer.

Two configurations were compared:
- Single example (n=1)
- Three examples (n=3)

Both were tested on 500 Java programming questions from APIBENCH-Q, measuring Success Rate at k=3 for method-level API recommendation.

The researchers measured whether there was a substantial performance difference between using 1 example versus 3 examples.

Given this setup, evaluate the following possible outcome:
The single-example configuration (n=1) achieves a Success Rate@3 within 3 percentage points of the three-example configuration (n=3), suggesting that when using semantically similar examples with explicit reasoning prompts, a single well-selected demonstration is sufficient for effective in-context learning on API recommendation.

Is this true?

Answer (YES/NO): NO